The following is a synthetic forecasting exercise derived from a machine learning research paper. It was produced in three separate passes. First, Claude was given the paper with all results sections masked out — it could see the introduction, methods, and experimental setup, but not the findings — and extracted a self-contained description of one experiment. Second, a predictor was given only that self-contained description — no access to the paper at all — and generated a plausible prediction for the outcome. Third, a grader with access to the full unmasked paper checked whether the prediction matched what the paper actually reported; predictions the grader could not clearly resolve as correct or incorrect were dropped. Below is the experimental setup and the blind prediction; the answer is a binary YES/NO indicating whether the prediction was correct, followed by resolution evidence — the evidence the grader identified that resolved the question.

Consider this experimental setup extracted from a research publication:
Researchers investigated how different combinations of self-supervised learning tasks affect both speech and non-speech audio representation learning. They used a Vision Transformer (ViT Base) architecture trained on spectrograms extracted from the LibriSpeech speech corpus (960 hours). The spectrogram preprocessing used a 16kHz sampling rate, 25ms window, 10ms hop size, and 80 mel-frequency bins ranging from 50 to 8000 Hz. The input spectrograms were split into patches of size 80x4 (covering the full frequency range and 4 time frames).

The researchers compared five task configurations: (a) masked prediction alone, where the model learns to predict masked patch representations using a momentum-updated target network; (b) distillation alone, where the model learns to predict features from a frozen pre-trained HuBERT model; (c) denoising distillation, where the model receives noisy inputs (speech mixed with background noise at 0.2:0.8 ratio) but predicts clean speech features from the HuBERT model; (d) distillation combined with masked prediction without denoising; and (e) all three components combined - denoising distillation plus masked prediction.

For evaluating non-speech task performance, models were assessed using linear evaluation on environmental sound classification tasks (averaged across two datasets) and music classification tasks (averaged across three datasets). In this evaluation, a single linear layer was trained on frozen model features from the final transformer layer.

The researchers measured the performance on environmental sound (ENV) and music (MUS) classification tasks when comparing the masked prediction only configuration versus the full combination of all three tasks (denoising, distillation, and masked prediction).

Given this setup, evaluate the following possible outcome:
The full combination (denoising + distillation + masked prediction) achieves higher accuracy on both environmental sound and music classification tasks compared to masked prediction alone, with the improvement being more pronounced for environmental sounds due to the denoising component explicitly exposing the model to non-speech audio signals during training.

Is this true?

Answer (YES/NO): NO